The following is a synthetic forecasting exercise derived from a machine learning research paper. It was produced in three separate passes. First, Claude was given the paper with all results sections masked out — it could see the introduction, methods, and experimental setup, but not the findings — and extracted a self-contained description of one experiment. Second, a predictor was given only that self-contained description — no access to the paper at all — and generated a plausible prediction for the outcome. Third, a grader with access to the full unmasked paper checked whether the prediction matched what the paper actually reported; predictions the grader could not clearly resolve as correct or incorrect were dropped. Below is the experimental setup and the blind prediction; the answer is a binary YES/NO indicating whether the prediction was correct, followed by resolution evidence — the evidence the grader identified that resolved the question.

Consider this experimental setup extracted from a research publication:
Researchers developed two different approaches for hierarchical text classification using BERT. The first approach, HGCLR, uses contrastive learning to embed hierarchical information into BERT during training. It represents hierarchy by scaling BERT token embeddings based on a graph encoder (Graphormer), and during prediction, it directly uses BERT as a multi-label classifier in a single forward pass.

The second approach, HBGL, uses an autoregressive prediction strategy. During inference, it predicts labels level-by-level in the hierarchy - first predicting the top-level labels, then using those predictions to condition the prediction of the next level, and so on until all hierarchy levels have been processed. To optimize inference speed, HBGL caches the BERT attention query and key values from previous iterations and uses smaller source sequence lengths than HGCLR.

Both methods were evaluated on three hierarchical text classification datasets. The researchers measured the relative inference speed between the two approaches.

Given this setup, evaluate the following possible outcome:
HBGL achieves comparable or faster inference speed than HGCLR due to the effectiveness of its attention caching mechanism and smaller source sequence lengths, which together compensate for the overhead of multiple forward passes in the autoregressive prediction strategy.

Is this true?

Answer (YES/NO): YES